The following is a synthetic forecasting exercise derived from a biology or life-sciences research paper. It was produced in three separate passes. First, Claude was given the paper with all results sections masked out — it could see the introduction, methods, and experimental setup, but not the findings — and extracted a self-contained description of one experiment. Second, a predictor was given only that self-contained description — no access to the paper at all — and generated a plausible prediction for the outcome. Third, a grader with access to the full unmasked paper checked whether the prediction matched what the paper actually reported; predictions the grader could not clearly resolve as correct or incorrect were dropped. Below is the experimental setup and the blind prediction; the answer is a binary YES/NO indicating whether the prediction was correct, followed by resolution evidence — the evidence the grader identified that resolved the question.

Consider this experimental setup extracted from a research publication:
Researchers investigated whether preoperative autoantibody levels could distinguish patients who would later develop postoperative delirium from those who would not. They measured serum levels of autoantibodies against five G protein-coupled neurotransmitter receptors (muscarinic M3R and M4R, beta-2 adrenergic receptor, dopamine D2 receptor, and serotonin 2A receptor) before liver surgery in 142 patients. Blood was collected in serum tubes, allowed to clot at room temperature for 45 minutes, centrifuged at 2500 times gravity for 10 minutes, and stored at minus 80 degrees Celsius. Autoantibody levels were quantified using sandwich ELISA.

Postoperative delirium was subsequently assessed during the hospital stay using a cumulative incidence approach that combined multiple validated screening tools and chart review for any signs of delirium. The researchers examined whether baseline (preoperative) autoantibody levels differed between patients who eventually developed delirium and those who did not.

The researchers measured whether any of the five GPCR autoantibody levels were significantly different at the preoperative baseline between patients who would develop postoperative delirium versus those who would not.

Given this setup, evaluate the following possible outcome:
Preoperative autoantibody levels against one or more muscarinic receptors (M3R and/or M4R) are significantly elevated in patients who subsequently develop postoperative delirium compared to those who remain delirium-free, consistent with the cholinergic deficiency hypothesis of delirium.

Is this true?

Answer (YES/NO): NO